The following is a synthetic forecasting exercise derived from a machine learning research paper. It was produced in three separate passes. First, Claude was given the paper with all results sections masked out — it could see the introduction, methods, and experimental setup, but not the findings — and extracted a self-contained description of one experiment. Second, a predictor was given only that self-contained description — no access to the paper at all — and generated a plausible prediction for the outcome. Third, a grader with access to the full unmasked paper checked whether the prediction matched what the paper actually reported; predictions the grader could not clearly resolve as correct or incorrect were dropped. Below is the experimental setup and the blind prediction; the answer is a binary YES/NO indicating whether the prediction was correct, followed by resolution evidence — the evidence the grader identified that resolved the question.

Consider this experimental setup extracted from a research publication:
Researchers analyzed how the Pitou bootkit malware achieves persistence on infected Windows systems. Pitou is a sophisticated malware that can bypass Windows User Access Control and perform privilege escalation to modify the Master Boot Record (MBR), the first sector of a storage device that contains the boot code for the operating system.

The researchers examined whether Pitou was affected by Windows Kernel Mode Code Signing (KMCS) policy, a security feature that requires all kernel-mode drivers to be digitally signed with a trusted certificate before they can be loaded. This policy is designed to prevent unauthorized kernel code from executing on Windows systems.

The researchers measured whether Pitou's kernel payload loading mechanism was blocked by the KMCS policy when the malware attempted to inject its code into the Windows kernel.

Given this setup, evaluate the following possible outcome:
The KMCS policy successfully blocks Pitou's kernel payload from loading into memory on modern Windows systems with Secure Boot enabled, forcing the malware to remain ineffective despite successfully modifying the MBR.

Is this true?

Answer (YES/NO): NO